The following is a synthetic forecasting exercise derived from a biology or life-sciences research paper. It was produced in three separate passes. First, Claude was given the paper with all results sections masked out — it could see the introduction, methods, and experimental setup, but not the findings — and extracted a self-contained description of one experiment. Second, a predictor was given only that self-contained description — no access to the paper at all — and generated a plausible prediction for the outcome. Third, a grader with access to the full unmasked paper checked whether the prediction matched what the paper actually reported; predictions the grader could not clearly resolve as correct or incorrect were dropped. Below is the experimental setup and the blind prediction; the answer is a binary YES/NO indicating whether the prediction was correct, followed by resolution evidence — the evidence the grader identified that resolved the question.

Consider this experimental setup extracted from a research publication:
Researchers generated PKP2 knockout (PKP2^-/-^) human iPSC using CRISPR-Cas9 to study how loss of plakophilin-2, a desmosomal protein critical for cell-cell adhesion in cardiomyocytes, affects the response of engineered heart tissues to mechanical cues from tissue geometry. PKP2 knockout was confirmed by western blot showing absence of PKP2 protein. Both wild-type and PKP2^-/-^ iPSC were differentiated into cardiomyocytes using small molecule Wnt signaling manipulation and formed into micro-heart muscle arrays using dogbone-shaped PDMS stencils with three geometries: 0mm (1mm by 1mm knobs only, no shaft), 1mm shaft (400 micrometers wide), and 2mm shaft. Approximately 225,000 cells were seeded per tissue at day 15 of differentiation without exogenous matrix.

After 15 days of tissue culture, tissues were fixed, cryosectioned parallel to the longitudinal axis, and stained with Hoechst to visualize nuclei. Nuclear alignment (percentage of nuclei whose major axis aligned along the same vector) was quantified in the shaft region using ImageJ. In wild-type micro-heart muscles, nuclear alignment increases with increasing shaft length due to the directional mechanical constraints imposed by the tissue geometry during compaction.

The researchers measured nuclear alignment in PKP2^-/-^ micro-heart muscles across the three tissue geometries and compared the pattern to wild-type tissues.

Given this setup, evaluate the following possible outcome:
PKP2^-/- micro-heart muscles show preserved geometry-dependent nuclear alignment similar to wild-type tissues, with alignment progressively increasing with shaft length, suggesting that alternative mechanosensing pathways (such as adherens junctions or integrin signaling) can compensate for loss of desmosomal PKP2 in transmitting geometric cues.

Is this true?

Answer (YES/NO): YES